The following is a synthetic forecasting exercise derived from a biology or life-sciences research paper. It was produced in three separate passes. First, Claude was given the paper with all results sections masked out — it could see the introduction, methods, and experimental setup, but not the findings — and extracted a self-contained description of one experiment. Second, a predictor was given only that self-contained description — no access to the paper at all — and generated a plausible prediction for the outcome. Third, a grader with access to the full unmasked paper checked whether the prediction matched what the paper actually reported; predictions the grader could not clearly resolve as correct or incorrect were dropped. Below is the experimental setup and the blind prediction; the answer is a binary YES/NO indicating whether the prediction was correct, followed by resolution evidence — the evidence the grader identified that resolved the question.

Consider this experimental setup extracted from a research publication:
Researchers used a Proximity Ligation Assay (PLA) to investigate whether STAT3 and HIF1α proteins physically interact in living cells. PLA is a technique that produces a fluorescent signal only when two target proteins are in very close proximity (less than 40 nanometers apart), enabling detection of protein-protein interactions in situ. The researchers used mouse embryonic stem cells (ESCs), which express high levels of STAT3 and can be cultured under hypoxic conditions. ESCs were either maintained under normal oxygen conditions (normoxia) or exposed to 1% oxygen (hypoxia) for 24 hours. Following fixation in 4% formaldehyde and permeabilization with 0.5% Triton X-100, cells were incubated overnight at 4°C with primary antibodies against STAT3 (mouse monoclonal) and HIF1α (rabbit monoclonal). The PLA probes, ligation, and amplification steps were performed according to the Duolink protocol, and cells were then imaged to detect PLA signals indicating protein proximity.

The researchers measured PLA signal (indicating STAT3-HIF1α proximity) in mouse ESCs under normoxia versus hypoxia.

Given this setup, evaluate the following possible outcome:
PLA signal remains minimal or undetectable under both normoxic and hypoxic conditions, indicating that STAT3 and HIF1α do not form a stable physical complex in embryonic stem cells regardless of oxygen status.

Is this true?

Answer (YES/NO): NO